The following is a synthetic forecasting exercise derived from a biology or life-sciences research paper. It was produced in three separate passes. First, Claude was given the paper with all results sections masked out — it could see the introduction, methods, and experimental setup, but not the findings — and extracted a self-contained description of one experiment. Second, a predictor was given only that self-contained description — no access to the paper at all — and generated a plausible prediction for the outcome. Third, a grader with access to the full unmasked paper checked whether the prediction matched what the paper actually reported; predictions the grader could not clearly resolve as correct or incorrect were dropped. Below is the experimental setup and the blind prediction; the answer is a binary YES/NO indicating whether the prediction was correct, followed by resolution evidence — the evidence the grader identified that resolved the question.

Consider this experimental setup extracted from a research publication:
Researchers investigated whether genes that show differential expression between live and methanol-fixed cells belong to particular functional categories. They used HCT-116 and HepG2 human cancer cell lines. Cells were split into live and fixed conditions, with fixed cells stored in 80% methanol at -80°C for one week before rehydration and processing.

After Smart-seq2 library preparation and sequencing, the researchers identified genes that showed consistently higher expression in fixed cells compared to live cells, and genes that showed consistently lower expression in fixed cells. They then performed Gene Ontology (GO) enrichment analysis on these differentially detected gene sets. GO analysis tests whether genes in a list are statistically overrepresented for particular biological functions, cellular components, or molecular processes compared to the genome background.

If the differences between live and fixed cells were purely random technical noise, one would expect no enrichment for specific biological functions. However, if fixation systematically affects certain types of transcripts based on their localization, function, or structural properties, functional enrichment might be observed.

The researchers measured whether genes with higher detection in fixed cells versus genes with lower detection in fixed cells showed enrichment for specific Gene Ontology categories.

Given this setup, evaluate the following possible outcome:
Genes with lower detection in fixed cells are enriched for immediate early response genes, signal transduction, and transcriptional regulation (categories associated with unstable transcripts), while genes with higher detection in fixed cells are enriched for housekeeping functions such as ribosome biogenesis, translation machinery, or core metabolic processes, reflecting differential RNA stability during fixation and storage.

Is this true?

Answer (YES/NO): NO